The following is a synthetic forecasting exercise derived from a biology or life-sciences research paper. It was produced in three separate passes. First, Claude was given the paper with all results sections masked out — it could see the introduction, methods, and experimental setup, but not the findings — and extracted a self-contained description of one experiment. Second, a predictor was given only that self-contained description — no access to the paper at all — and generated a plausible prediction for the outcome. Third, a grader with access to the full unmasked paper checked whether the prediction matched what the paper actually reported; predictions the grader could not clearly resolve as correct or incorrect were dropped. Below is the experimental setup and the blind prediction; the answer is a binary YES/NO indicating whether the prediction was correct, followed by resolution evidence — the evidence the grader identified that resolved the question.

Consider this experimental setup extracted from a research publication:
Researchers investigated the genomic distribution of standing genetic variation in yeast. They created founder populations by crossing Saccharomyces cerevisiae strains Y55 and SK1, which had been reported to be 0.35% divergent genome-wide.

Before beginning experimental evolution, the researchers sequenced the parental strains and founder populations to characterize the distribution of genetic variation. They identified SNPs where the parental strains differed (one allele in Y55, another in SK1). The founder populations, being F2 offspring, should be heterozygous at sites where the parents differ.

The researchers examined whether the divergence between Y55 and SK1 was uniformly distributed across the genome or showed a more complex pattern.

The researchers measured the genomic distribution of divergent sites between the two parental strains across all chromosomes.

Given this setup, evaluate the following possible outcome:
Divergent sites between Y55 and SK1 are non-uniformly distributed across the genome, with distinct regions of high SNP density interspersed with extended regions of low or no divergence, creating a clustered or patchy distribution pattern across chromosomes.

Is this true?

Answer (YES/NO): YES